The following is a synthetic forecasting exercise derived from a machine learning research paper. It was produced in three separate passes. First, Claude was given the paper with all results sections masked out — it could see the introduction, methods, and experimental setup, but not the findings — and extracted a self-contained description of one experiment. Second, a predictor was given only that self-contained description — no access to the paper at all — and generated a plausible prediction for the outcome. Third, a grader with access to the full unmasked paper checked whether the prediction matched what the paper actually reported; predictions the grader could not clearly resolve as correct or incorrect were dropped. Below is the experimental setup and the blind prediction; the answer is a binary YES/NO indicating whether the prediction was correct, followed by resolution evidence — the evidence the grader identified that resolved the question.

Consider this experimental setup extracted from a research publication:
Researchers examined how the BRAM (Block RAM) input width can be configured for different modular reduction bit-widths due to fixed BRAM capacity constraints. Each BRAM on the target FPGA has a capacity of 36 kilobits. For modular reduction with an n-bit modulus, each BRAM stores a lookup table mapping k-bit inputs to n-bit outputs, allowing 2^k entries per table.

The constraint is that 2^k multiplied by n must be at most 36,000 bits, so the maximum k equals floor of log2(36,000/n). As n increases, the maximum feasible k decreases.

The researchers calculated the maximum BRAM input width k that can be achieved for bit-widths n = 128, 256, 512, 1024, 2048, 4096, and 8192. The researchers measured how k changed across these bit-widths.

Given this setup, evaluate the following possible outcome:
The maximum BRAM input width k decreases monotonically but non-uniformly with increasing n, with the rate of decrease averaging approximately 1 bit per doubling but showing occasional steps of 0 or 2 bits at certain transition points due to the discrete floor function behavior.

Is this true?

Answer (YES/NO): NO